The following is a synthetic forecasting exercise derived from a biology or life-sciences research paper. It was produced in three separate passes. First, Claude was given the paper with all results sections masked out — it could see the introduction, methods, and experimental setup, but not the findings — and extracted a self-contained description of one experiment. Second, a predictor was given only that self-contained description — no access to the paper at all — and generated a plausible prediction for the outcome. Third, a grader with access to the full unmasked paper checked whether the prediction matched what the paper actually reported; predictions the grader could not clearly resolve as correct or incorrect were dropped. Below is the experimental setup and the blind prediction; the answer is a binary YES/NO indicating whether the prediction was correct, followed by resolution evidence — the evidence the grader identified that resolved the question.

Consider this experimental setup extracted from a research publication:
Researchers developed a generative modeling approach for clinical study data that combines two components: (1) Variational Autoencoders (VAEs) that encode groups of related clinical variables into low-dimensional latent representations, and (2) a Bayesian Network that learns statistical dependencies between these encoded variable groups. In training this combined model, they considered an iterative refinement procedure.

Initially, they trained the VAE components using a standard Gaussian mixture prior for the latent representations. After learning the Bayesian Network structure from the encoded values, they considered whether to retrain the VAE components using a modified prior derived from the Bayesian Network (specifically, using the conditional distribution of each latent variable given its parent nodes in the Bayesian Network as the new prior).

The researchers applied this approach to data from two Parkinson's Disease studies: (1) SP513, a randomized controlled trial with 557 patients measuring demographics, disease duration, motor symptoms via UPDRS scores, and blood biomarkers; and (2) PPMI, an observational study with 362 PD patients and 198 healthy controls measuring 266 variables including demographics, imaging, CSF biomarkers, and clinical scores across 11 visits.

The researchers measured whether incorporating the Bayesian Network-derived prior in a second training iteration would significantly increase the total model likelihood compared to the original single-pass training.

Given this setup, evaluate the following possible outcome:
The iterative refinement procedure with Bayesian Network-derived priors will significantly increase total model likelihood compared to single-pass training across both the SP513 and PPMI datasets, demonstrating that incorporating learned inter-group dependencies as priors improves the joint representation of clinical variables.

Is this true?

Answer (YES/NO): NO